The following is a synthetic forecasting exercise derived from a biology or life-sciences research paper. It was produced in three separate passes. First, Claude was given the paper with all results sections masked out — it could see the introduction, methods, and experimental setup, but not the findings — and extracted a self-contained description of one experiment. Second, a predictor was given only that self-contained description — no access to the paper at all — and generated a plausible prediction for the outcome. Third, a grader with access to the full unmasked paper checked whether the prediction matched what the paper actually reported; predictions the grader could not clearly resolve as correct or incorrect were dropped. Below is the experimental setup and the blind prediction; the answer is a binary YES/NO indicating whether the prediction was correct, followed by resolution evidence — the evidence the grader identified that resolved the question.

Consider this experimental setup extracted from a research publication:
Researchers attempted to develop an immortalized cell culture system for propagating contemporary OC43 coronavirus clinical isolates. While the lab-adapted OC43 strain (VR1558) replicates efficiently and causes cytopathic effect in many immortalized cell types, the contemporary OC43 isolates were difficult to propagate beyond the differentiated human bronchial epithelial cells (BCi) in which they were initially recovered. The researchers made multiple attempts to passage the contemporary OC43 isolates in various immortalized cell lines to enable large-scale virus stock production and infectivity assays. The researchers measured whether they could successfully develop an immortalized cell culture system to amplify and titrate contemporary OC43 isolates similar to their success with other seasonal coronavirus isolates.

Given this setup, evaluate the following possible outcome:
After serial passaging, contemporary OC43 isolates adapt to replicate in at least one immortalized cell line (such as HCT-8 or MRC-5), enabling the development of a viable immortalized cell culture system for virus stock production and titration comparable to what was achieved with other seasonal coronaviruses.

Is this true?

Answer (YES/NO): NO